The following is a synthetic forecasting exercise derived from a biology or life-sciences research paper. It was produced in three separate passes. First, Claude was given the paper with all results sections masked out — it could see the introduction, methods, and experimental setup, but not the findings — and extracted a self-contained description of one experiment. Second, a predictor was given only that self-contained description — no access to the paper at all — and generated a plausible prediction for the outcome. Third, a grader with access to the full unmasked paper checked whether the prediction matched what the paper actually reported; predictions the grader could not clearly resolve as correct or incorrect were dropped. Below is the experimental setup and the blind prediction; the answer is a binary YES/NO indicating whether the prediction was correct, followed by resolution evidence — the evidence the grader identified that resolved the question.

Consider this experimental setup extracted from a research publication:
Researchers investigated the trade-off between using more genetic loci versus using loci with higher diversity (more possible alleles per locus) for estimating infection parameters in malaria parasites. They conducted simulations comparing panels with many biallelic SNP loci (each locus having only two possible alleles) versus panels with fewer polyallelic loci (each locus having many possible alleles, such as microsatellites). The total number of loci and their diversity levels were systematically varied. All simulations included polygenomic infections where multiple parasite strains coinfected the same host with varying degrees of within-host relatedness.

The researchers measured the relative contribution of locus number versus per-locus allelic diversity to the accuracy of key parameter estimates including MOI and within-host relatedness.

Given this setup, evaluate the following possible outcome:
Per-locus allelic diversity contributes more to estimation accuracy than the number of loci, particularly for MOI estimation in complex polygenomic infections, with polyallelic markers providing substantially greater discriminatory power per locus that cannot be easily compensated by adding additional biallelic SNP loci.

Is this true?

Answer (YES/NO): YES